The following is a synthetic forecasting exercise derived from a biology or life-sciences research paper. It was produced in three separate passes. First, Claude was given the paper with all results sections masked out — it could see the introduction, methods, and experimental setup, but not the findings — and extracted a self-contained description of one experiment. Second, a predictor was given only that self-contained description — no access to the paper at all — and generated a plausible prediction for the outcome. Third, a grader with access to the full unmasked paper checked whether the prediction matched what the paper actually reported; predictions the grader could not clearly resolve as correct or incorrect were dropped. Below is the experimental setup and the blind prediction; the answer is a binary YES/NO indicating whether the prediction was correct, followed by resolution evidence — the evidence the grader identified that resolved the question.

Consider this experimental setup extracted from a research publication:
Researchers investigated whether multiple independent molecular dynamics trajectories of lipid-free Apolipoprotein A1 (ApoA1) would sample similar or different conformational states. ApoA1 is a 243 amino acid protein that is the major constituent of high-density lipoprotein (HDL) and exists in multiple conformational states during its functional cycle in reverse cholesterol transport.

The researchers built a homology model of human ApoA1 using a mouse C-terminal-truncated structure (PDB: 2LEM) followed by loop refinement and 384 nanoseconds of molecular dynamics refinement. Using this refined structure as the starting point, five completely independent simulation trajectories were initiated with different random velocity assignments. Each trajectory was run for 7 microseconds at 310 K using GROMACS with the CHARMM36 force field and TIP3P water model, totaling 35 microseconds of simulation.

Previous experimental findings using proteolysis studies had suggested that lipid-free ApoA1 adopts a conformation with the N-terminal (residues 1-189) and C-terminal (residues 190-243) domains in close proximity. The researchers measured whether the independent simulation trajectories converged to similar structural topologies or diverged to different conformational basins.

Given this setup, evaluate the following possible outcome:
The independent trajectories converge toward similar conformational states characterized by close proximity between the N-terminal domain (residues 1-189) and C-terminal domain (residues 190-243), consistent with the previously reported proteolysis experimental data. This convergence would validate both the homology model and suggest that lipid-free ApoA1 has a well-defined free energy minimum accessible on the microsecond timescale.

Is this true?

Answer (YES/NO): YES